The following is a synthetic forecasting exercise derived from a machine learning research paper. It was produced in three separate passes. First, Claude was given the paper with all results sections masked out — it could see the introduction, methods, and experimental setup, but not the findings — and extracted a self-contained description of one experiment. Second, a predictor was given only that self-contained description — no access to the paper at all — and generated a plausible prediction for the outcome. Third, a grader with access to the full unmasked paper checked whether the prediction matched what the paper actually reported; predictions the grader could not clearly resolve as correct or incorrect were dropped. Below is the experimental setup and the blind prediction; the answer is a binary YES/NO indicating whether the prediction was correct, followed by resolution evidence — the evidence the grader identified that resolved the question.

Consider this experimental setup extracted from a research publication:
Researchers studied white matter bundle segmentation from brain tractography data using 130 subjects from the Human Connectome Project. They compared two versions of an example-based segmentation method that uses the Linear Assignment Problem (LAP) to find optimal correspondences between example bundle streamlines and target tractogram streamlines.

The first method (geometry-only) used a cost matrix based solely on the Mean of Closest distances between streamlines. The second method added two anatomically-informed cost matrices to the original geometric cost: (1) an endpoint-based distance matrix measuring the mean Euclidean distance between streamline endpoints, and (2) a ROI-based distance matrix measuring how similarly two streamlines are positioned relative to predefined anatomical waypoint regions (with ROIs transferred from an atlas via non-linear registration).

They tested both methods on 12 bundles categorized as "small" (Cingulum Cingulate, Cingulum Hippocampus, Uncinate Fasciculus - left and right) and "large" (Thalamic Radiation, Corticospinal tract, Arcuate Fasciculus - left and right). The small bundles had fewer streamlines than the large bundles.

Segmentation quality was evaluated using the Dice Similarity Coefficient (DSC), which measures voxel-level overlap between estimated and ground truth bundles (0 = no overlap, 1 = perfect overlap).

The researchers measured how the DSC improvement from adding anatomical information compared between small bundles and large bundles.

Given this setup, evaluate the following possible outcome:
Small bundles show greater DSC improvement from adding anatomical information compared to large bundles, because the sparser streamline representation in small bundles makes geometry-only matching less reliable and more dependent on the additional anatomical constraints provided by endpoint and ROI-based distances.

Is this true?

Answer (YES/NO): YES